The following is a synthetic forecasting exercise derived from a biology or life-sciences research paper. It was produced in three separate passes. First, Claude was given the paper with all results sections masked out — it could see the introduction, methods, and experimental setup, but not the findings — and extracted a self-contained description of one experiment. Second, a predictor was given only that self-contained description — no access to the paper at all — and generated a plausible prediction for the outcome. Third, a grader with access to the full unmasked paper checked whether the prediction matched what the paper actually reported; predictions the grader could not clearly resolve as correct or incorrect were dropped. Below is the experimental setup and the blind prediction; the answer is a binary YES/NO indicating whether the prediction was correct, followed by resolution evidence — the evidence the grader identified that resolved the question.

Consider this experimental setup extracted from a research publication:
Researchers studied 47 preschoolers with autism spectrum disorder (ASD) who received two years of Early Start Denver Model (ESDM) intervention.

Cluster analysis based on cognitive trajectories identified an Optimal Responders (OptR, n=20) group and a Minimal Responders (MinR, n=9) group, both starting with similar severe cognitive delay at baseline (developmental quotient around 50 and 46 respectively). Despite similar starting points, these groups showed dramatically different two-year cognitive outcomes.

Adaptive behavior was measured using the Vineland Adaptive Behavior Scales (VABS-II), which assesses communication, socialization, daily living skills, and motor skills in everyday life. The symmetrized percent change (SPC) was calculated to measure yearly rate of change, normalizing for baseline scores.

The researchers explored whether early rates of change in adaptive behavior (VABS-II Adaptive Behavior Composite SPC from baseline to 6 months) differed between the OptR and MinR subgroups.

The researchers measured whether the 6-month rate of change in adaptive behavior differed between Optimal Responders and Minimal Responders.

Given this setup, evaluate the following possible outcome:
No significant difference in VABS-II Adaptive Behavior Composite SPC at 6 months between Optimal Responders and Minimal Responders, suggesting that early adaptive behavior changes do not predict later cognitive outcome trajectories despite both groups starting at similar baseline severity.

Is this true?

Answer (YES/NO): YES